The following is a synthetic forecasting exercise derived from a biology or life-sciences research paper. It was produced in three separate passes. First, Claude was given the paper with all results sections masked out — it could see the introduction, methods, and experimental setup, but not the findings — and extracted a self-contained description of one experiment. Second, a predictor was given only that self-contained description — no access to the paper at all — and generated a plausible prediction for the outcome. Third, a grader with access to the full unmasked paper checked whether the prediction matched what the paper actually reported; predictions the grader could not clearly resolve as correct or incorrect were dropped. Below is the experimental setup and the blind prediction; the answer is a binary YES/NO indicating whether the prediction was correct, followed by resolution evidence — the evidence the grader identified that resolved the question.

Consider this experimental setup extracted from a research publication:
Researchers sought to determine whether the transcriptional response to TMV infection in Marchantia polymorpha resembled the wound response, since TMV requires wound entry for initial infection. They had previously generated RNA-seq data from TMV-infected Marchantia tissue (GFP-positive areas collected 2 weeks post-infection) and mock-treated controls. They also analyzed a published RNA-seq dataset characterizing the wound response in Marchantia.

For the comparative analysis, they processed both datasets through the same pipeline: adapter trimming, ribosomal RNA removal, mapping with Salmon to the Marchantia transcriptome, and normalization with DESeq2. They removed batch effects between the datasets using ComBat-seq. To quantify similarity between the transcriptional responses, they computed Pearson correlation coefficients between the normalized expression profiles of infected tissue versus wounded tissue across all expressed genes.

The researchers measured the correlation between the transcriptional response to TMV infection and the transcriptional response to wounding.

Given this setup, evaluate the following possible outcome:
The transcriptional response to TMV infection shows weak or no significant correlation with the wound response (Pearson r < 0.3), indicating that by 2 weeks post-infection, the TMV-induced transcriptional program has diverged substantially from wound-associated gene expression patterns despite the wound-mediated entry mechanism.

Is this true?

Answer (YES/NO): NO